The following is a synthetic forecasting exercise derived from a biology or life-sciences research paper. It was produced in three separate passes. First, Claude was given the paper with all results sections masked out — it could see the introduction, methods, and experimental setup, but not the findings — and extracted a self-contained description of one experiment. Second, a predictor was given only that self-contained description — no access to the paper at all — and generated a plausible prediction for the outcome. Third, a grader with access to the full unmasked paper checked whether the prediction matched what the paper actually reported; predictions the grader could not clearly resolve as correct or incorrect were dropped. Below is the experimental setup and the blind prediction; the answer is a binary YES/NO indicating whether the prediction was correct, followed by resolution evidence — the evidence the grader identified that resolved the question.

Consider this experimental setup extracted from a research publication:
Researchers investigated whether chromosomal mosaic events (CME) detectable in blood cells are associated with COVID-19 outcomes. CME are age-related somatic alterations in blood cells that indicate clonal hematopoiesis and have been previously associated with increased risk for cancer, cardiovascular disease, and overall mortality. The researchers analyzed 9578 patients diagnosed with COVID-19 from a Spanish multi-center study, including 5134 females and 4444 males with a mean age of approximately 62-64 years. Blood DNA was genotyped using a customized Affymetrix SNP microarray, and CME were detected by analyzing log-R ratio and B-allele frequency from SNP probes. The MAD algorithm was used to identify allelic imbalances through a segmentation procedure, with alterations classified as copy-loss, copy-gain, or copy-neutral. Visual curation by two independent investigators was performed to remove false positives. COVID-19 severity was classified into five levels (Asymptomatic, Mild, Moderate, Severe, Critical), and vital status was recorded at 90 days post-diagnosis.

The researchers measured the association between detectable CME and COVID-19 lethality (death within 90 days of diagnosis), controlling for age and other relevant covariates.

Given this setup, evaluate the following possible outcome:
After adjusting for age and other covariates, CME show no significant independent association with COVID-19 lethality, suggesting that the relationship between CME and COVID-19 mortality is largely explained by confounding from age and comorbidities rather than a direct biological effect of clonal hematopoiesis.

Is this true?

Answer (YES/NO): NO